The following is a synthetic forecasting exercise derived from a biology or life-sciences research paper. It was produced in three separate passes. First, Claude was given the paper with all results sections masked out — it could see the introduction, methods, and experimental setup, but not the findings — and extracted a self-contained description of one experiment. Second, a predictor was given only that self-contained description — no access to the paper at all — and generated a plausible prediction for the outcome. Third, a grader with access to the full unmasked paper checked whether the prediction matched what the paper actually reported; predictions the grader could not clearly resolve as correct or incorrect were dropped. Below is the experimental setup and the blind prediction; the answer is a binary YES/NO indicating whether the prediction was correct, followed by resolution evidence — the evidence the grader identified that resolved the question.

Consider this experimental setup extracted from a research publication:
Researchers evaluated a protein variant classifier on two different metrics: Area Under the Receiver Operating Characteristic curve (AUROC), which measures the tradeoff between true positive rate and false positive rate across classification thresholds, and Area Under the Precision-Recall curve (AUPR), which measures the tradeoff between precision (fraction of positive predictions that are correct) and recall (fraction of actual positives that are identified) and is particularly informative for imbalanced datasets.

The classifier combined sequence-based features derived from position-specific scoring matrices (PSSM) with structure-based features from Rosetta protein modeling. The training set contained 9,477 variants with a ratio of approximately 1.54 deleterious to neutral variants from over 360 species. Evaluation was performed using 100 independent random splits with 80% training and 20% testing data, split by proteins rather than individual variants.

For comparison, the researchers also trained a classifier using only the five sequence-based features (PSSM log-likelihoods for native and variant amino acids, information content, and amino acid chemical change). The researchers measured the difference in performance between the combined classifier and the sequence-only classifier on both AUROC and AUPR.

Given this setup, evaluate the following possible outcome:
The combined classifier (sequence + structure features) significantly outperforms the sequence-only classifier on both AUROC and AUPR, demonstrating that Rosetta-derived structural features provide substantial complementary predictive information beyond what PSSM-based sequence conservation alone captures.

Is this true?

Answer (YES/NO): NO